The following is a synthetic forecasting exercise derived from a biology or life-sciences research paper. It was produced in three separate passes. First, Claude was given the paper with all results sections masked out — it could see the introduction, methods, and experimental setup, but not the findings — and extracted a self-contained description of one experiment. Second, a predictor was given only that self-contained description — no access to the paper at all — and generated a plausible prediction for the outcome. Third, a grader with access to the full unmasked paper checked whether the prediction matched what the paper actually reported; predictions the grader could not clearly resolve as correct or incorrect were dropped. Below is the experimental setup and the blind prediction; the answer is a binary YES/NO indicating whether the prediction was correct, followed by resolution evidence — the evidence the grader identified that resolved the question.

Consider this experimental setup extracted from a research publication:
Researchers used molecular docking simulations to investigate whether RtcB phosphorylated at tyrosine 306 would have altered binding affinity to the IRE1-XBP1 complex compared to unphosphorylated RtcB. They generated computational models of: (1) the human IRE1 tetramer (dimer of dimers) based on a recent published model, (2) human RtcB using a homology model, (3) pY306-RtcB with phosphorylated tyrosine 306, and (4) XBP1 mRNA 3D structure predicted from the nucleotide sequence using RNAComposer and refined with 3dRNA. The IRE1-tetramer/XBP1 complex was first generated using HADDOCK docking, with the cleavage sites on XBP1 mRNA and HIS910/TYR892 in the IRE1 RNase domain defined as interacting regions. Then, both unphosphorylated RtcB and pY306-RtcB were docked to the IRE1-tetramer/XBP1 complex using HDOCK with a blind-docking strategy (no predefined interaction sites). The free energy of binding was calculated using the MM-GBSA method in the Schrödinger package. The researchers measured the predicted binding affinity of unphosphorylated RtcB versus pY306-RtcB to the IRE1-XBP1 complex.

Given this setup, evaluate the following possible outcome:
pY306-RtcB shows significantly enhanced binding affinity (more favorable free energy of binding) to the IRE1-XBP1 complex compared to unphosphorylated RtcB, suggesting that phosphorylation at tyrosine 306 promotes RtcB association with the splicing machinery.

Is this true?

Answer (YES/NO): NO